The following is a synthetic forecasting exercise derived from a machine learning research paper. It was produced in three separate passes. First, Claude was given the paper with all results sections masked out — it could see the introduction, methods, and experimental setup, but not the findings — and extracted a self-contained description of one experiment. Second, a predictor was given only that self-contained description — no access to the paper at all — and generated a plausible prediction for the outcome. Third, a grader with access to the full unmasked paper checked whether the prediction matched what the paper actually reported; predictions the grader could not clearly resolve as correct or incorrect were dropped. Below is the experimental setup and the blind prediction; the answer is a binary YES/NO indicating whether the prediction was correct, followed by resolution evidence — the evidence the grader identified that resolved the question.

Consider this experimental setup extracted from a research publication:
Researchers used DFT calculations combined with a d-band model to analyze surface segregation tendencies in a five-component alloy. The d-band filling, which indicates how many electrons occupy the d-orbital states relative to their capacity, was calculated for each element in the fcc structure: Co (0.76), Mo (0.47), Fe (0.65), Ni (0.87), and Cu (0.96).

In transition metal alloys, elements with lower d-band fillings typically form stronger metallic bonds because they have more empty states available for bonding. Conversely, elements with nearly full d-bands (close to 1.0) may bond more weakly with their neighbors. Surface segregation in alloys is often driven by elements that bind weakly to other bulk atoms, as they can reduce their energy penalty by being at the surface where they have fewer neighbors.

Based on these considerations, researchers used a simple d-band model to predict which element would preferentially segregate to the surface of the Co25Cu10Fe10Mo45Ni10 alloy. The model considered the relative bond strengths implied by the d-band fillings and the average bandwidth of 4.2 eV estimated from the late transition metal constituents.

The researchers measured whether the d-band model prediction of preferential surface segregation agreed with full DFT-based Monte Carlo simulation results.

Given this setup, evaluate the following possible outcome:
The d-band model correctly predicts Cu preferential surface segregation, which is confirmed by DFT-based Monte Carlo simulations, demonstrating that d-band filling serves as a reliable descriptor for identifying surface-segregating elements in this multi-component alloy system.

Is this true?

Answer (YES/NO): NO